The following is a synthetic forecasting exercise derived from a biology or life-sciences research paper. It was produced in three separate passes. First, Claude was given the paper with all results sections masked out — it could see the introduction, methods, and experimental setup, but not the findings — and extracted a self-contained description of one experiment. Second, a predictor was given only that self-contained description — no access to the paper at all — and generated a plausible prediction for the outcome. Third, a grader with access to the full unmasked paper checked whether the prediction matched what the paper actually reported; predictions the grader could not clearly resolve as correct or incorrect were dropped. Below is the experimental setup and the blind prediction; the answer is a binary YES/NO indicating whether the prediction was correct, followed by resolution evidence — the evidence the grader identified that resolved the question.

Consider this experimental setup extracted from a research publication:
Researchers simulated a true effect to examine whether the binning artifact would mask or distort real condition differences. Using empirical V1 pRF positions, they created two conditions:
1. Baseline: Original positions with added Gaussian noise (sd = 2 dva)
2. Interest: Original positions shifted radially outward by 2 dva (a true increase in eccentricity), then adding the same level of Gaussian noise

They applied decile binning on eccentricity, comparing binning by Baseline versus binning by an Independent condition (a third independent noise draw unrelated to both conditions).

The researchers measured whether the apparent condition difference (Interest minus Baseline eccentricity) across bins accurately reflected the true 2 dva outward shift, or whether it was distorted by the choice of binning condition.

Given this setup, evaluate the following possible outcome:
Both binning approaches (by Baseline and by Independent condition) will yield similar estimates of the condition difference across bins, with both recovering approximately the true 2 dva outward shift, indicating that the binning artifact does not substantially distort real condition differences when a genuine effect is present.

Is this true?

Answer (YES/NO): NO